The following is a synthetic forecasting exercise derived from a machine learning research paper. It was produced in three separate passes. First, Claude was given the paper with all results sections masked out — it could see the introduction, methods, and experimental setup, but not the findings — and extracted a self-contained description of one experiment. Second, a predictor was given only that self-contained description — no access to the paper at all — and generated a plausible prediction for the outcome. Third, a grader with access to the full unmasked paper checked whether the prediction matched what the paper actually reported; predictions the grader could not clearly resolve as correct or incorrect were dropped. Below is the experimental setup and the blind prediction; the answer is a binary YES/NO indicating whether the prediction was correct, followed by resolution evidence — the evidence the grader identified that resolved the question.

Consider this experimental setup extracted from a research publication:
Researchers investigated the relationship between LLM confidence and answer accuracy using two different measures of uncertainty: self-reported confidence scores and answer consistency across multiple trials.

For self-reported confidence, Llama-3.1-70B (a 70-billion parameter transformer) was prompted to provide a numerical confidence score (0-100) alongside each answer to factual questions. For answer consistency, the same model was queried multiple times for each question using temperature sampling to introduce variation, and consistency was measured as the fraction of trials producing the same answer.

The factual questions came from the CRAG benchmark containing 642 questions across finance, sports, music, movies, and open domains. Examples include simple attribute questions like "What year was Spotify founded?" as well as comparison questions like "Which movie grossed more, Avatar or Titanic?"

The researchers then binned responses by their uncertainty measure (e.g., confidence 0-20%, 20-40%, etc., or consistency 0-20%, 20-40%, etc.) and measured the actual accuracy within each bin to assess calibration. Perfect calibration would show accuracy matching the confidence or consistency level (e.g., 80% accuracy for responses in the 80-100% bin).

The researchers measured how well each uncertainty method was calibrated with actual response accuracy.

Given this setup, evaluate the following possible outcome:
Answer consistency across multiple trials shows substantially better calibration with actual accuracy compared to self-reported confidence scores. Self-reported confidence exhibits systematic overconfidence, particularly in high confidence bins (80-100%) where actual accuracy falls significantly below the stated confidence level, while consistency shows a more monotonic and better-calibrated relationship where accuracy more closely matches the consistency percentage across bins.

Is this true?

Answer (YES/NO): YES